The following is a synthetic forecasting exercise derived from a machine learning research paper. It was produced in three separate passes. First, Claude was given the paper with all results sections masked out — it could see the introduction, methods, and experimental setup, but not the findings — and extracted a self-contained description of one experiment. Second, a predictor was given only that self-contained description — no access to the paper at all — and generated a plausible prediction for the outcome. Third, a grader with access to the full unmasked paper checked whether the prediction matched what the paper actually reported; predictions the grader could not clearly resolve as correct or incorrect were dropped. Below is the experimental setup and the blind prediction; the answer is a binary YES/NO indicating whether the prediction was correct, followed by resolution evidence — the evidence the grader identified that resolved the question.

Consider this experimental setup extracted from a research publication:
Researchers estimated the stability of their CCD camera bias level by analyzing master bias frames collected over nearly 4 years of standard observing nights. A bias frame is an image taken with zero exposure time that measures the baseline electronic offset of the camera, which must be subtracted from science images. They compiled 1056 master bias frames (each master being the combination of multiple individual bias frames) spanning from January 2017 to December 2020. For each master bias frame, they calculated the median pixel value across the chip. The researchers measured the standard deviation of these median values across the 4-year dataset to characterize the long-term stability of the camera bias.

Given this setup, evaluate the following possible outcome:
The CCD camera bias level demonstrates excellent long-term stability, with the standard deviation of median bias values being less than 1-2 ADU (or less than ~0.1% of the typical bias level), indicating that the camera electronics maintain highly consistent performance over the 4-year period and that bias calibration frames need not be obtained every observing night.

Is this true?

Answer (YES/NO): NO